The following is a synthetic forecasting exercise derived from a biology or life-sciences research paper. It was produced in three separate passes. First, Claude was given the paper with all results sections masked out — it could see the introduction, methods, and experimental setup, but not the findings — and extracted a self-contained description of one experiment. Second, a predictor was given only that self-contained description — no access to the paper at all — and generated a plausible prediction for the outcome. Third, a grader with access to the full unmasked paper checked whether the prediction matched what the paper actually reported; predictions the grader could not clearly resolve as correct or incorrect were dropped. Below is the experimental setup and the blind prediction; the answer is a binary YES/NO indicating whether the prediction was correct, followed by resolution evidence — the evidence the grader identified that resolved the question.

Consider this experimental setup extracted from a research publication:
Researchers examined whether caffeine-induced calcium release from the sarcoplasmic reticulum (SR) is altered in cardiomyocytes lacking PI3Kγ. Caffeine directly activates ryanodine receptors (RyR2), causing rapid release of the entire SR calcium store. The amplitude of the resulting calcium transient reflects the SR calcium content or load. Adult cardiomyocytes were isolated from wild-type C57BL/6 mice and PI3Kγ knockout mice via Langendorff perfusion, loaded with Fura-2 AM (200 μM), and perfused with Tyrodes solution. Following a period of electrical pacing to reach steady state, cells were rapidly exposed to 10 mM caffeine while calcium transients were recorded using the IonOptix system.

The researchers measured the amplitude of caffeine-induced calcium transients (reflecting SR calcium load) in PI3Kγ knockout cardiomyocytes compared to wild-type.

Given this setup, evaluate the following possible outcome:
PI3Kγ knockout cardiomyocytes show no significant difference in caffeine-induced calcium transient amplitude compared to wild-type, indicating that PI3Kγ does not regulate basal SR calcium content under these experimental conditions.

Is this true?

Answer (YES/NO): YES